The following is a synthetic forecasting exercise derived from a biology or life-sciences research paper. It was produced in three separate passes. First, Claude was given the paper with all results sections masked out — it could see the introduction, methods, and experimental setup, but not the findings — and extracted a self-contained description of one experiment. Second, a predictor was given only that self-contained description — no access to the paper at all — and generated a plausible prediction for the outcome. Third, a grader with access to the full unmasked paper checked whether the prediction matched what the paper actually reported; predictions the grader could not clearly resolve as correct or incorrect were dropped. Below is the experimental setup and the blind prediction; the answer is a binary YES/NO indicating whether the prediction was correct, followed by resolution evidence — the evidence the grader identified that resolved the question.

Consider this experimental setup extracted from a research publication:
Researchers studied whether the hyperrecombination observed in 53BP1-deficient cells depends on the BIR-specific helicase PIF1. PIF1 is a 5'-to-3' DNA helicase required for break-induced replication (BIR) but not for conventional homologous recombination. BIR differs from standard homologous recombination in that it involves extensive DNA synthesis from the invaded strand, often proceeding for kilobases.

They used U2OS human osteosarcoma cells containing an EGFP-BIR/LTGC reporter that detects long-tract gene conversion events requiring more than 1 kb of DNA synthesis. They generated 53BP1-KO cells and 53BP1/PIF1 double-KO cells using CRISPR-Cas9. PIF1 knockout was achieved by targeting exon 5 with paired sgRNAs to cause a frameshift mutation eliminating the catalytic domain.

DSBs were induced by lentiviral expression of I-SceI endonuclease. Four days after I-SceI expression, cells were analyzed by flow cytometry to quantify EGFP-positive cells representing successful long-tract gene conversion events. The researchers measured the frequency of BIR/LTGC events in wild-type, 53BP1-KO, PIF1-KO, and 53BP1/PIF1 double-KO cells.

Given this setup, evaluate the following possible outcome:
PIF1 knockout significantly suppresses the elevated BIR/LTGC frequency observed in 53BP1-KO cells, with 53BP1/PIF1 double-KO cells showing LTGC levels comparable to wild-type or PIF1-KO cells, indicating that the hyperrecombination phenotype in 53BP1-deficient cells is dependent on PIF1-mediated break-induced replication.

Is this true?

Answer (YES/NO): YES